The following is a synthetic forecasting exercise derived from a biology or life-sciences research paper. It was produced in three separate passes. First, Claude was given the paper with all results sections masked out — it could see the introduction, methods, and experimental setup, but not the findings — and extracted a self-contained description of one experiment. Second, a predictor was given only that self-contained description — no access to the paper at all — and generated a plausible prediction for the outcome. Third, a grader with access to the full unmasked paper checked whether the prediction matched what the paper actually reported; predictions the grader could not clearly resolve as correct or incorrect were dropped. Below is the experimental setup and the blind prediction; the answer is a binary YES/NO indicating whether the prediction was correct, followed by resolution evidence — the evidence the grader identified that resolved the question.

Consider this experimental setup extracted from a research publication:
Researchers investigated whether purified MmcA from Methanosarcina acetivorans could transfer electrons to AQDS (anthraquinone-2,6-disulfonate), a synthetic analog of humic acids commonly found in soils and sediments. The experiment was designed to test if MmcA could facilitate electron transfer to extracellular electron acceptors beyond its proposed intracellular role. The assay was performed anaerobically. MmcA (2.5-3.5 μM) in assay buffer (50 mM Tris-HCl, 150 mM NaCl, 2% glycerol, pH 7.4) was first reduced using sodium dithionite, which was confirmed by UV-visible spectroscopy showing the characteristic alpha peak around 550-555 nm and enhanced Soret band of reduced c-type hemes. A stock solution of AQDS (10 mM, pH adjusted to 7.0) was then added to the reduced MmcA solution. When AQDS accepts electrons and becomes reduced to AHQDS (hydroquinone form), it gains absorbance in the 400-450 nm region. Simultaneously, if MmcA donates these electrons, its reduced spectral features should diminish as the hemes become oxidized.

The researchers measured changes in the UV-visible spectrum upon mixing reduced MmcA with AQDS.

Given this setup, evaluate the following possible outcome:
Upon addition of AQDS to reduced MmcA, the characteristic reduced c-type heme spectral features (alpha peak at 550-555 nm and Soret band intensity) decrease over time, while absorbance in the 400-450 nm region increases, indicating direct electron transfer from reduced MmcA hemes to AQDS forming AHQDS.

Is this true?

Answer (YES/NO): YES